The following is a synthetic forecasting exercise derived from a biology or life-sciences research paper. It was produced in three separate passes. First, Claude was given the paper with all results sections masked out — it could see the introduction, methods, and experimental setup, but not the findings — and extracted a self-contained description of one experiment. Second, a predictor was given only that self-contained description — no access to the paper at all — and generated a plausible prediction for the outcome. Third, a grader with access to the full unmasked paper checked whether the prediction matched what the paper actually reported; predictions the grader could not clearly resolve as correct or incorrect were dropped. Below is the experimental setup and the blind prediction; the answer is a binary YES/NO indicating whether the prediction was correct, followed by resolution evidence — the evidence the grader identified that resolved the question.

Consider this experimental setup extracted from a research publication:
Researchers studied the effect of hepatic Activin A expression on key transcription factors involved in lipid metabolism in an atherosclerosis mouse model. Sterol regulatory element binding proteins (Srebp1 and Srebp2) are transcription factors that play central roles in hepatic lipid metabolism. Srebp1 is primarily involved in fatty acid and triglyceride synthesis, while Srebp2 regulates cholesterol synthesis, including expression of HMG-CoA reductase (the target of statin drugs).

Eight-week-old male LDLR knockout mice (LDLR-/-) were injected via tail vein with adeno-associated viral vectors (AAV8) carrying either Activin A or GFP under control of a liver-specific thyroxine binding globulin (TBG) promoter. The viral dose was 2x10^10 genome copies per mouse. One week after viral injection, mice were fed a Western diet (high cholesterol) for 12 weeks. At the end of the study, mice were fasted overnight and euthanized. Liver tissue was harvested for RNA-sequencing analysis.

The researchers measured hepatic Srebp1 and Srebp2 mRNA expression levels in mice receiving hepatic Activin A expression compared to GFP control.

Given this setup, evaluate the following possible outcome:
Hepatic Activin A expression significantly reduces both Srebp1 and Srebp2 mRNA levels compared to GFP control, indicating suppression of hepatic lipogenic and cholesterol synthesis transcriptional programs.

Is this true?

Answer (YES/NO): YES